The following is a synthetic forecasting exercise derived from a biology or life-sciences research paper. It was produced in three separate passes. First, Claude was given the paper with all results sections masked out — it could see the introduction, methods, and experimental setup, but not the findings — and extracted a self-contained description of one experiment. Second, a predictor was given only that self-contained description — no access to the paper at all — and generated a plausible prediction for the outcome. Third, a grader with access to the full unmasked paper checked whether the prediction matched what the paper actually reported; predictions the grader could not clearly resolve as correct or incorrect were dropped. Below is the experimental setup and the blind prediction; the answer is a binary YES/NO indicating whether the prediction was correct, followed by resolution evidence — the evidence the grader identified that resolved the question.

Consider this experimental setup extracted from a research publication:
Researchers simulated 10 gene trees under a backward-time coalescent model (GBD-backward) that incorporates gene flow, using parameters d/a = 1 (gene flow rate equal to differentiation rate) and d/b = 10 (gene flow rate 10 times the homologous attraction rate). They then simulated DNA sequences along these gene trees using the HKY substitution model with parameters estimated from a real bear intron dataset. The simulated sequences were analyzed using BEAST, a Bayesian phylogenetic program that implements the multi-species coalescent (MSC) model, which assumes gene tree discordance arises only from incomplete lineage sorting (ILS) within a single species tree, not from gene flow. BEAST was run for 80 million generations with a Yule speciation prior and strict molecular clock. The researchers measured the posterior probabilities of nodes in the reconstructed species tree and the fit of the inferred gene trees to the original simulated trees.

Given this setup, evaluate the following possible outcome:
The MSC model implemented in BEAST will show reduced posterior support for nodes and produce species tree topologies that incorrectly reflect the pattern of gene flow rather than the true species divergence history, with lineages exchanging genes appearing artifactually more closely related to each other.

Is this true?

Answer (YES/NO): NO